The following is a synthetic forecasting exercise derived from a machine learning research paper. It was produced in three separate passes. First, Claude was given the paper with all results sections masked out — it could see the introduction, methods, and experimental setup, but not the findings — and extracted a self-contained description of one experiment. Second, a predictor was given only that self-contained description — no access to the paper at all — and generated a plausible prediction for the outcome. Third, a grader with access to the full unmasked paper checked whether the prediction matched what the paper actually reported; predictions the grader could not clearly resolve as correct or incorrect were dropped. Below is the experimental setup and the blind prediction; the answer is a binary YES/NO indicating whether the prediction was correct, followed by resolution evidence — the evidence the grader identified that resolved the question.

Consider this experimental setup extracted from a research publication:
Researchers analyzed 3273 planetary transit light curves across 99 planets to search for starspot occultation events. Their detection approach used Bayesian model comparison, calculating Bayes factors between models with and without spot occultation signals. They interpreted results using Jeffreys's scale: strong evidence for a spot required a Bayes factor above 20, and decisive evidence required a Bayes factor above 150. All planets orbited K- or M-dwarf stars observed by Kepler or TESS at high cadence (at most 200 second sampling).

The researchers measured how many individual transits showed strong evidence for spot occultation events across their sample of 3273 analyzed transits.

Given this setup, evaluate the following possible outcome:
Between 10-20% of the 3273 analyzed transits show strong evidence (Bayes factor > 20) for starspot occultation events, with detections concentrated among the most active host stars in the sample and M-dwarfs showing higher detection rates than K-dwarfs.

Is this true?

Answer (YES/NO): NO